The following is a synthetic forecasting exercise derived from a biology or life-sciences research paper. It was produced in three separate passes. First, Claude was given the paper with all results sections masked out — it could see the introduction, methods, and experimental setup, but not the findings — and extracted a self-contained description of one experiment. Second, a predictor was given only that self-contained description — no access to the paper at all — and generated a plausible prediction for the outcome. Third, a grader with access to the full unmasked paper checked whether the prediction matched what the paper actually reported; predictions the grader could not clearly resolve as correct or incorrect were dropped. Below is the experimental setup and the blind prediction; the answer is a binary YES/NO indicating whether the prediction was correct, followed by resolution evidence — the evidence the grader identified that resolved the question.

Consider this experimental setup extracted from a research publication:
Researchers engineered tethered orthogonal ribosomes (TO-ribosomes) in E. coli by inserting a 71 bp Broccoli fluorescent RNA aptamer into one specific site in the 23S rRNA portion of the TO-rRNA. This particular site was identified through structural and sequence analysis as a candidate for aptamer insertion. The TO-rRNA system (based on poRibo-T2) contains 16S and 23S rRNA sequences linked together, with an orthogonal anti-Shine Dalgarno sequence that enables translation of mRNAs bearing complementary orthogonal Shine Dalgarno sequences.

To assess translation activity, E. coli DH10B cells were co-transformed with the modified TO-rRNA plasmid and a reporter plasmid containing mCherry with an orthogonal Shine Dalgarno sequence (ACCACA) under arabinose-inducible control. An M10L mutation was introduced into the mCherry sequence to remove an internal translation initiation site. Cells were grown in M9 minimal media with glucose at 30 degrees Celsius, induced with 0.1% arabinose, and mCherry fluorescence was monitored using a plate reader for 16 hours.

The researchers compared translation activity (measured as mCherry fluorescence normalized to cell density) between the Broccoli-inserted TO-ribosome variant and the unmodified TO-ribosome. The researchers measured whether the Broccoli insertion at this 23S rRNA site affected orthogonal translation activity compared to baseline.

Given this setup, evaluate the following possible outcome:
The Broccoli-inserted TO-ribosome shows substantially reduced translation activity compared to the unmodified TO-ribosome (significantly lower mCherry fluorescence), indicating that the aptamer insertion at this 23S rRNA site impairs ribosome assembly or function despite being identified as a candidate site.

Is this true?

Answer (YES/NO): NO